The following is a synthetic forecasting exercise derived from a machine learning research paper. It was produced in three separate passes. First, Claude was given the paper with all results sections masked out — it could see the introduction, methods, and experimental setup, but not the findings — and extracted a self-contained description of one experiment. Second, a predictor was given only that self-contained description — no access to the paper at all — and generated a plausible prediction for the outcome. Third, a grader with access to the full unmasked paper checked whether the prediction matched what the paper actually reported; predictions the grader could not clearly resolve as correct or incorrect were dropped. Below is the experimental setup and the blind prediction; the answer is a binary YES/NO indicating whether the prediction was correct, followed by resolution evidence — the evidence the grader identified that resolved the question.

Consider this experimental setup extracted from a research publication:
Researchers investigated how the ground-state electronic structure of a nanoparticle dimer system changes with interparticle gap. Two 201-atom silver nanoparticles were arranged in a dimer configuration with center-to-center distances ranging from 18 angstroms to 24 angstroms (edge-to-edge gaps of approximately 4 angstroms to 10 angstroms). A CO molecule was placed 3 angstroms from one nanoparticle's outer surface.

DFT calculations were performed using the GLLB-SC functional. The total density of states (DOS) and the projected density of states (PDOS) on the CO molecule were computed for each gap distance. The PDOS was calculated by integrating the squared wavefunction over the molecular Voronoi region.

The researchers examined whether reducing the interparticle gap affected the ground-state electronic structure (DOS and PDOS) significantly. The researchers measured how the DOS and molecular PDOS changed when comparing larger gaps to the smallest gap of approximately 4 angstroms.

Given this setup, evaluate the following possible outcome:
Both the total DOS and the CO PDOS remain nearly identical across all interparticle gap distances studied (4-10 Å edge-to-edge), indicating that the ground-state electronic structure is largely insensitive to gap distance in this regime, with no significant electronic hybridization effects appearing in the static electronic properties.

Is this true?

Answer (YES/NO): YES